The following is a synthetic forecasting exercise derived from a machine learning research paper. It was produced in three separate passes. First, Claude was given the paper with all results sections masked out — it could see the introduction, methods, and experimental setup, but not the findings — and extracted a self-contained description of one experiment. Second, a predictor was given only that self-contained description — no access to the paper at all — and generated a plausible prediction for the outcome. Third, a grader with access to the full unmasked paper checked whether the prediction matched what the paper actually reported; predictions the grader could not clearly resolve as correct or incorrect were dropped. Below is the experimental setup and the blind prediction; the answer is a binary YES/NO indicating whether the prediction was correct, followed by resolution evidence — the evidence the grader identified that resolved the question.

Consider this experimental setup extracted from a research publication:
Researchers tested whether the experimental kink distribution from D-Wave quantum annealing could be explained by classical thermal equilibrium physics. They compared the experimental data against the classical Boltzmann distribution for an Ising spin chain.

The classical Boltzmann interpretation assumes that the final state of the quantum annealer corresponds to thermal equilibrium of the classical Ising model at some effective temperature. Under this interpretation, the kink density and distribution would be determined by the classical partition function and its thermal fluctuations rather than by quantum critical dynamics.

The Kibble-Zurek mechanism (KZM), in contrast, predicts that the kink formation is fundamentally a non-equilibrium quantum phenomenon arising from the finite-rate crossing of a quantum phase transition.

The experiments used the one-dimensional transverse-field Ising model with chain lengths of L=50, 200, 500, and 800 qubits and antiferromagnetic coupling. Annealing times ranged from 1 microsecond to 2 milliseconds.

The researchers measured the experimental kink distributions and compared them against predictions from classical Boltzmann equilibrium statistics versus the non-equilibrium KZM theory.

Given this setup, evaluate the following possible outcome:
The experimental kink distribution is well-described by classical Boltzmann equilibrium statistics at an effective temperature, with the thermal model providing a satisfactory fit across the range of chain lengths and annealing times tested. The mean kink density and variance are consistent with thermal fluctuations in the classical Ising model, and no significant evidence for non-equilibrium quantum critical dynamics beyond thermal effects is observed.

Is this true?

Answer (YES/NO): NO